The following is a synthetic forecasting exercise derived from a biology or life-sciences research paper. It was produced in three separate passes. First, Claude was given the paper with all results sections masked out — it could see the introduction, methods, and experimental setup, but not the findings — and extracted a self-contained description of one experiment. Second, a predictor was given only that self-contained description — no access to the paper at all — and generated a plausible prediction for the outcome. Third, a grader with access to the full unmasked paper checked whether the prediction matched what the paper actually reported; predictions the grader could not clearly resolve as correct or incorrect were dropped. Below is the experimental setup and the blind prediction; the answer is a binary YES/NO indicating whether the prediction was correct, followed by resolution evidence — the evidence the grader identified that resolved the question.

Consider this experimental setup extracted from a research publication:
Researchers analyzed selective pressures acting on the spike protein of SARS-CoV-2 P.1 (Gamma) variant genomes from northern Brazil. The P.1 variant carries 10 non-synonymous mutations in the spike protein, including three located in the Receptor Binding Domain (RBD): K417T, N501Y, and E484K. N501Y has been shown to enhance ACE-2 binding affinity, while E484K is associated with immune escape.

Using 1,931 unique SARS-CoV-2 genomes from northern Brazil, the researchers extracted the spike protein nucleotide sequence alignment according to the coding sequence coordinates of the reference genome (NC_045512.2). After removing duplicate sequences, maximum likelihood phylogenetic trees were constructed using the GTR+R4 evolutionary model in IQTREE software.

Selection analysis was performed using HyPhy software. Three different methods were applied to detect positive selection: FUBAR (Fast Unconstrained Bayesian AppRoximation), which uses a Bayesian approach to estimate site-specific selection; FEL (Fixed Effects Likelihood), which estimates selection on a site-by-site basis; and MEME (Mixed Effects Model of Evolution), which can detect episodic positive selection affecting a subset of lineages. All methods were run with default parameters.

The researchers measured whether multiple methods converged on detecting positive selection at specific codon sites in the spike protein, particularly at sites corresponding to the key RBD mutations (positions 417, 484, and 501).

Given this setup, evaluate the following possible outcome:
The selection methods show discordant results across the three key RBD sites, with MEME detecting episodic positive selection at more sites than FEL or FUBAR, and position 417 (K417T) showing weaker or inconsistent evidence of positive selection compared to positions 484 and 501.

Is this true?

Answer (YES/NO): NO